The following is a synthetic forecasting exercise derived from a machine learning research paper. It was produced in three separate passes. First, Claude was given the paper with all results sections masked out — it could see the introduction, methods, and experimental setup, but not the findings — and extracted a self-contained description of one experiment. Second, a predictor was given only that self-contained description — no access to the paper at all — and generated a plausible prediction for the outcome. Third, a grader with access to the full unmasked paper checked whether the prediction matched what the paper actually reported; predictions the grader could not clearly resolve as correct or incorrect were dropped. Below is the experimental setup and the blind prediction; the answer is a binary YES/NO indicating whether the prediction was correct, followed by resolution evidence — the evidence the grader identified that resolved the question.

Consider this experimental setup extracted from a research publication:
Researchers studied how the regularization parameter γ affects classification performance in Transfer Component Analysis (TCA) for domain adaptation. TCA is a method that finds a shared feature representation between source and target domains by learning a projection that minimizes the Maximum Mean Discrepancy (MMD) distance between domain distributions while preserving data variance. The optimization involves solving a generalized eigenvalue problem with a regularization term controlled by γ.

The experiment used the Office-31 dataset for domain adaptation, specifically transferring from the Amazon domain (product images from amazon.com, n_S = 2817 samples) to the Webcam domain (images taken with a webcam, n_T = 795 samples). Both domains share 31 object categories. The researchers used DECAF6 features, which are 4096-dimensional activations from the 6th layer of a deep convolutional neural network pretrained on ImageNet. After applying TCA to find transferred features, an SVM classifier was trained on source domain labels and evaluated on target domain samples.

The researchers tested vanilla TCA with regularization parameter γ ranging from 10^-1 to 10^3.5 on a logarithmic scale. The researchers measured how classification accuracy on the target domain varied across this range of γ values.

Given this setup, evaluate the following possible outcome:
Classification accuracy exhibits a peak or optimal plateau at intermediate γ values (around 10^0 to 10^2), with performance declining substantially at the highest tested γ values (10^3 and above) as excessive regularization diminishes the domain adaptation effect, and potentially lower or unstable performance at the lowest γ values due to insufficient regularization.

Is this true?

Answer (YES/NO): NO